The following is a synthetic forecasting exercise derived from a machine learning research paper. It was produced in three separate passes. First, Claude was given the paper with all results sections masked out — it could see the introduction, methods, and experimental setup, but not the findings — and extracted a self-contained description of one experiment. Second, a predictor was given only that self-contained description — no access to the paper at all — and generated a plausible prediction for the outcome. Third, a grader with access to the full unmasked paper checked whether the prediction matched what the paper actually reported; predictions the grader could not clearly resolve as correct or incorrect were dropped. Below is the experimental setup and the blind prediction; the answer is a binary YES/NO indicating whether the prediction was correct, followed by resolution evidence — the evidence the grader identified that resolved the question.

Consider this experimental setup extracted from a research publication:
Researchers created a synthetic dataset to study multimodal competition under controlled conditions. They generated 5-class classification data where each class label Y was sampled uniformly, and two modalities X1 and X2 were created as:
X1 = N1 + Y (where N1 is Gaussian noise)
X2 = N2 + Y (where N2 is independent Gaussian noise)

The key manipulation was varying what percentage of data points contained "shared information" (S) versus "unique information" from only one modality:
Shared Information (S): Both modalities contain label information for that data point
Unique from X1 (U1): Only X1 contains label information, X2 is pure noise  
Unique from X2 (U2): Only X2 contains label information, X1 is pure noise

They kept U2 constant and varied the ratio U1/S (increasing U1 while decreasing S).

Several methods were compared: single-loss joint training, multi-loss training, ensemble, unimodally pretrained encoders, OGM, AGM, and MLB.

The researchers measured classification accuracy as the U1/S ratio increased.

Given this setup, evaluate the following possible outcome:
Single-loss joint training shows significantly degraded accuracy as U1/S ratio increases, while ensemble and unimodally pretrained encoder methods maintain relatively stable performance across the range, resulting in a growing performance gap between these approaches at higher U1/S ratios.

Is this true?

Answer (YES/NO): NO